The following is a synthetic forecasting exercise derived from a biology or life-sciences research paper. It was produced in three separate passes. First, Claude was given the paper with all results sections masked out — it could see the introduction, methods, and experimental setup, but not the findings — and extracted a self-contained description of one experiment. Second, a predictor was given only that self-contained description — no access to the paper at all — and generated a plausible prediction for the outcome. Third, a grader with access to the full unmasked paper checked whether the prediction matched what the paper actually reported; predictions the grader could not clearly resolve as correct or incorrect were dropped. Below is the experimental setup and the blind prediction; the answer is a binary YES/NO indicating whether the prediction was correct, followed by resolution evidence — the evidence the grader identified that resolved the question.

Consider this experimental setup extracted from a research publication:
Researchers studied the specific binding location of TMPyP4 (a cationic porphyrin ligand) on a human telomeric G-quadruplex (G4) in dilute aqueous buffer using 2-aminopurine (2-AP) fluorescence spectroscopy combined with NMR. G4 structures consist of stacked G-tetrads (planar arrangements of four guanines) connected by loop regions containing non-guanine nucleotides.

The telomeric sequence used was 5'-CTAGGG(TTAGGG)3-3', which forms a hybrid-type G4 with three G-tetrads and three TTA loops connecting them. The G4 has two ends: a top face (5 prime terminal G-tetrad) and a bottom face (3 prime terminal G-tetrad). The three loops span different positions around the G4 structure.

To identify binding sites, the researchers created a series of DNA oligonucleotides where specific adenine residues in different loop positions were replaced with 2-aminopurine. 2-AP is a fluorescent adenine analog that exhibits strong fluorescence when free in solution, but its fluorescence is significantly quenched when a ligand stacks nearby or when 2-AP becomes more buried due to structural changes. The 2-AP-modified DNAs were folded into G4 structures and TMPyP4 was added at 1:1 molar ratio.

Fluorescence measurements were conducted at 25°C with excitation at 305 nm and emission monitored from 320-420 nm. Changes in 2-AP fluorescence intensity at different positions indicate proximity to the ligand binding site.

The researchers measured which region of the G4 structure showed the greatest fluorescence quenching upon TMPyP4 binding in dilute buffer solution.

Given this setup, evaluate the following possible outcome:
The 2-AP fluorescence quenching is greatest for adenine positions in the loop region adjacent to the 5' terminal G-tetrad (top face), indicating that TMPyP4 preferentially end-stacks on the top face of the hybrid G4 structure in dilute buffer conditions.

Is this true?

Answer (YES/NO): YES